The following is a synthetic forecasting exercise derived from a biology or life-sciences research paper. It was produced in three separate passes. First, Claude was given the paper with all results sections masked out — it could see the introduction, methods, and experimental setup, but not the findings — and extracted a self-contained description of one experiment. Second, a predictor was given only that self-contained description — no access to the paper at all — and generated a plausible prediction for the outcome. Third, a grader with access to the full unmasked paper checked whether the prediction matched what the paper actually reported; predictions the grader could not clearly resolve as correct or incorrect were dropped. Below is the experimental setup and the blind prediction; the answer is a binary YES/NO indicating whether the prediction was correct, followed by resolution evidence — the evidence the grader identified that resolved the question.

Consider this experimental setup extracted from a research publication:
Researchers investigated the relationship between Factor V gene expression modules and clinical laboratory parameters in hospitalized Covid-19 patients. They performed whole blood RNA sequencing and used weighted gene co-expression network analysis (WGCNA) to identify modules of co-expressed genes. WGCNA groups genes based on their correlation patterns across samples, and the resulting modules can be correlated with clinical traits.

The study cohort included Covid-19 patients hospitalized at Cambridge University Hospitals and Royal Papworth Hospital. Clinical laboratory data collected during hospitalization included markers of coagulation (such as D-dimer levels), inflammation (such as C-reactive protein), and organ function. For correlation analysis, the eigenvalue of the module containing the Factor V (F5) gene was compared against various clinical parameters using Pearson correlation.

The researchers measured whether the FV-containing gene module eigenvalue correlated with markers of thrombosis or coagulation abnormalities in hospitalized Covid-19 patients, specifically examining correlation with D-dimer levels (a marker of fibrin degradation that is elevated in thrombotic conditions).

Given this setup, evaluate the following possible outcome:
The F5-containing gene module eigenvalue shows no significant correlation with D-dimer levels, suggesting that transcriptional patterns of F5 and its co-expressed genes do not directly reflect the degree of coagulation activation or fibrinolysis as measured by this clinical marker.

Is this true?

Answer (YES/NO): YES